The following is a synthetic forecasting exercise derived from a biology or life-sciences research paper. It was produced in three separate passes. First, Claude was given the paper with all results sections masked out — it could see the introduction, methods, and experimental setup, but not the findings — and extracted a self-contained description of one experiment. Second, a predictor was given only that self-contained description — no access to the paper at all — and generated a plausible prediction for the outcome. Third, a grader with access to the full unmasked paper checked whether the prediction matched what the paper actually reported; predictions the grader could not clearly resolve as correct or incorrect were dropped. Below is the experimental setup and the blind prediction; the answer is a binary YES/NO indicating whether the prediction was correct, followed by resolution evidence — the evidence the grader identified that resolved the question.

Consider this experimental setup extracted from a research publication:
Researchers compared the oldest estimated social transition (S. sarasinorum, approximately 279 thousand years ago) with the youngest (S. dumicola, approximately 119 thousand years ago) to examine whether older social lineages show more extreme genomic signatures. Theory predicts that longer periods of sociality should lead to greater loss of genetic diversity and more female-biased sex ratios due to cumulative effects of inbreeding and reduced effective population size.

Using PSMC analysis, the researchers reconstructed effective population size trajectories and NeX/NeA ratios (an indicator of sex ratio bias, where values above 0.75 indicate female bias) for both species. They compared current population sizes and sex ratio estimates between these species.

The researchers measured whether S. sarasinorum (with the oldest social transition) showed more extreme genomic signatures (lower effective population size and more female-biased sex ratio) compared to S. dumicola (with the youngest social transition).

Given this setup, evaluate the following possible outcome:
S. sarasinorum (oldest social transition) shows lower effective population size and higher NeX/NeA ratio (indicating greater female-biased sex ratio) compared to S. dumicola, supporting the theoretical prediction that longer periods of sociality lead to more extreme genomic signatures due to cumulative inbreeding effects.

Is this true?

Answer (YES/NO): NO